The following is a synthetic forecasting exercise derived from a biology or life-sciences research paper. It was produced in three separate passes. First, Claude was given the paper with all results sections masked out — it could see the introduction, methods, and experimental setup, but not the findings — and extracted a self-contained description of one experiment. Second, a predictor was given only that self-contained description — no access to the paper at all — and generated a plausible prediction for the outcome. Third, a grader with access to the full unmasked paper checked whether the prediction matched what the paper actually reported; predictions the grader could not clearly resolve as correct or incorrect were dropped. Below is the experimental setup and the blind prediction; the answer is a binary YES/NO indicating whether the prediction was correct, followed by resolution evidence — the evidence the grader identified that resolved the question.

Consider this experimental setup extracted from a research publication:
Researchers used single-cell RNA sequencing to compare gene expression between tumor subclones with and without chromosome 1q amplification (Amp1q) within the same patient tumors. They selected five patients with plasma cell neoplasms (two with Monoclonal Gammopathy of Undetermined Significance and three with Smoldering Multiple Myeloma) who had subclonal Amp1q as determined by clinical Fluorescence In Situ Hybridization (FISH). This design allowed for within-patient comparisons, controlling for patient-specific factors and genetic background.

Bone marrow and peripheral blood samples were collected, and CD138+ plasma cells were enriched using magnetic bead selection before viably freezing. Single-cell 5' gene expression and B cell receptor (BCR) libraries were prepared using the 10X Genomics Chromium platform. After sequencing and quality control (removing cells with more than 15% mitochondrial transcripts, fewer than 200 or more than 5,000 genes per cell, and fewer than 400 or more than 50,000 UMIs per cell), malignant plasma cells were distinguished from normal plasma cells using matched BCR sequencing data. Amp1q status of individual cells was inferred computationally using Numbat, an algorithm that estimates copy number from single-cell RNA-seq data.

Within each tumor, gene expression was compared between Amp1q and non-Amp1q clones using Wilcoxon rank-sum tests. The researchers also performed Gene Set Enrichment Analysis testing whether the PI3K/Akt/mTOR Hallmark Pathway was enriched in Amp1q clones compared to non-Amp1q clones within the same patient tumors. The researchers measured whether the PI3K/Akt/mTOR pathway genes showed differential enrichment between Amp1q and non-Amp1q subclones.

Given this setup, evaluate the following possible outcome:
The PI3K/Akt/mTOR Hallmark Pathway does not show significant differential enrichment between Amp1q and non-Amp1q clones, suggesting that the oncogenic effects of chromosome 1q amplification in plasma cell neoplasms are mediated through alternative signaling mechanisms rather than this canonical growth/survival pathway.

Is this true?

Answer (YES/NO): NO